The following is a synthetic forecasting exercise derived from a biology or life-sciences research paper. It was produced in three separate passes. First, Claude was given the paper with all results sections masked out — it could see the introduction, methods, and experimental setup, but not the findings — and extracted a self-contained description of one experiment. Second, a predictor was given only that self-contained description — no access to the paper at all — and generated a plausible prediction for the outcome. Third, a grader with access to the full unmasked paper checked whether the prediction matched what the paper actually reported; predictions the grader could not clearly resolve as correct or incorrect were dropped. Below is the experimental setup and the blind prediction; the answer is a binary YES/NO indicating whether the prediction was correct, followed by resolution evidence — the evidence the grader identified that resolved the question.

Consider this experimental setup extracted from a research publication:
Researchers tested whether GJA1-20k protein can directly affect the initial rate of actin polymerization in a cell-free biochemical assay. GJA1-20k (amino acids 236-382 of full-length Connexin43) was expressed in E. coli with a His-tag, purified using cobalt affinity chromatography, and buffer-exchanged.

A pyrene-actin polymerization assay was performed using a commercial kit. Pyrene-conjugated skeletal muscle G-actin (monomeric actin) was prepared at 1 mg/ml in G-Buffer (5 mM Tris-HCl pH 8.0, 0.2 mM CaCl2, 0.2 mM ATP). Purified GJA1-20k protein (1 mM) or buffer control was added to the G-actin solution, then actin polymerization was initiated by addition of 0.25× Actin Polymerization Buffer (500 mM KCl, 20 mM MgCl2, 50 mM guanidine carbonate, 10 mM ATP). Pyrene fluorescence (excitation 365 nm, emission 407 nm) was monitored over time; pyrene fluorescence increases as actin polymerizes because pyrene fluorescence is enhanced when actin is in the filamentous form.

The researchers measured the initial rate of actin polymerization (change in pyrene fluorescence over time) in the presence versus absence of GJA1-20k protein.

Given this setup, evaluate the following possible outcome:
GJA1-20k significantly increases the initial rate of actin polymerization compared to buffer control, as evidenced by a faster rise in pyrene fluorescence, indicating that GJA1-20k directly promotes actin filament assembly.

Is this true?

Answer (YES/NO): NO